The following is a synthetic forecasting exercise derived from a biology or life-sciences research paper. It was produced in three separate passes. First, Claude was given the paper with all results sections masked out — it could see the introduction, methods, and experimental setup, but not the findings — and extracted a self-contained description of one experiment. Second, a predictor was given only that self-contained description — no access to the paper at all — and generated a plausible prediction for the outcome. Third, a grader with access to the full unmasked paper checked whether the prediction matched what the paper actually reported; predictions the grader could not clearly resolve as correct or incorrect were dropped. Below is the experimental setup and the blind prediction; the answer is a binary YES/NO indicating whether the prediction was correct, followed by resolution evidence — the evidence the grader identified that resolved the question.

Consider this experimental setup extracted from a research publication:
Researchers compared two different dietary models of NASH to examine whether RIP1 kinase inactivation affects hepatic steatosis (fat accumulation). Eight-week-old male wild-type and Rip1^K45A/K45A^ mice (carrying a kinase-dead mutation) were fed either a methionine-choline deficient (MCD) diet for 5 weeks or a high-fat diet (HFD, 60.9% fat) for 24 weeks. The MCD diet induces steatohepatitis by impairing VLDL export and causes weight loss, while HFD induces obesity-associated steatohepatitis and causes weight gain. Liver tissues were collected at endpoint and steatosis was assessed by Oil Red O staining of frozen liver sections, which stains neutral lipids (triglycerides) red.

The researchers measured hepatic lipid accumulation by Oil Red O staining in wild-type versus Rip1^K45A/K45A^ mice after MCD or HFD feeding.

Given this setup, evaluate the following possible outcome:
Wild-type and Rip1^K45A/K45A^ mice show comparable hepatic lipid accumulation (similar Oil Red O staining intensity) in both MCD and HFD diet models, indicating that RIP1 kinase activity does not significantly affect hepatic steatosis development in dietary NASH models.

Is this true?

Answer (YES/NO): NO